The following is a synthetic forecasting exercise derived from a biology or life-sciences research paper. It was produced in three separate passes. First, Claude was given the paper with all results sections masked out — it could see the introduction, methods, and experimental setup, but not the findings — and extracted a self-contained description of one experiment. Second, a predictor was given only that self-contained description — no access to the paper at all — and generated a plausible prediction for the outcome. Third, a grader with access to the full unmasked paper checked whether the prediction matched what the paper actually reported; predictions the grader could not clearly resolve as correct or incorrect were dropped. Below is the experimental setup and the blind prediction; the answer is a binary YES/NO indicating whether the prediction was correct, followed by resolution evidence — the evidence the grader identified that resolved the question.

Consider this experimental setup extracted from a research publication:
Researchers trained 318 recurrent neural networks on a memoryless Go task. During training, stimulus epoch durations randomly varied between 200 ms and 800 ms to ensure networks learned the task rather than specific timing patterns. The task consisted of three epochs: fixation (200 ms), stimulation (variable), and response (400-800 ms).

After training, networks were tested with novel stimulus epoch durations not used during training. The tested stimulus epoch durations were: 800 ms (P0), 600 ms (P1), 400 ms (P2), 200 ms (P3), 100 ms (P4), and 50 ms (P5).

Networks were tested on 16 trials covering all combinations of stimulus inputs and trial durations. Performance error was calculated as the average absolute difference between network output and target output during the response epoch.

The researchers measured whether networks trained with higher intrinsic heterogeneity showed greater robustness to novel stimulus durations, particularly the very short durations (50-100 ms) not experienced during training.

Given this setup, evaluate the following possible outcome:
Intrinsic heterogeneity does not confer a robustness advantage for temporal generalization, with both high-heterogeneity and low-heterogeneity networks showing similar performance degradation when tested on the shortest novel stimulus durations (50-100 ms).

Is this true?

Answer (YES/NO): YES